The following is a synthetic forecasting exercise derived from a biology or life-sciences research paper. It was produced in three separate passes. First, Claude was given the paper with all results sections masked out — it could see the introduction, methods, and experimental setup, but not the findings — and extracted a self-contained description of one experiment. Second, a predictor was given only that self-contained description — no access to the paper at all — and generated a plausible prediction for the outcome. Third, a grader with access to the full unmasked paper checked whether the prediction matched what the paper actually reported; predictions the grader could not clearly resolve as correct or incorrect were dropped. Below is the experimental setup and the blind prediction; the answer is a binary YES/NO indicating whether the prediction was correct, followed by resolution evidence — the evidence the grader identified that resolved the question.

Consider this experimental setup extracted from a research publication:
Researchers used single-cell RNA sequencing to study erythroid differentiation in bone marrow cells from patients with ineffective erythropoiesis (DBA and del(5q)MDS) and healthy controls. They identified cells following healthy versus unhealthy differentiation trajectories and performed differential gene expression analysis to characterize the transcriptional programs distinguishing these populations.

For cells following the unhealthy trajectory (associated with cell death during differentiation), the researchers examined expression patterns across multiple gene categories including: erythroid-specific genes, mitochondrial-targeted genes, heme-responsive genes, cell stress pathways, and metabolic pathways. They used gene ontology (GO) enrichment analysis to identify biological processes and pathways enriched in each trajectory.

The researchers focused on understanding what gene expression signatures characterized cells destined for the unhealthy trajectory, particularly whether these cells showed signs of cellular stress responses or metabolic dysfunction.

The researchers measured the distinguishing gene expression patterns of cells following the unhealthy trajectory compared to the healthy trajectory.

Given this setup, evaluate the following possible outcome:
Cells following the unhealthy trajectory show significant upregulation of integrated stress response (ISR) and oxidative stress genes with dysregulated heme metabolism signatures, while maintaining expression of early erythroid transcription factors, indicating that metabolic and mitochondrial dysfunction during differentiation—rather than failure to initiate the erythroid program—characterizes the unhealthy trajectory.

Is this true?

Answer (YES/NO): NO